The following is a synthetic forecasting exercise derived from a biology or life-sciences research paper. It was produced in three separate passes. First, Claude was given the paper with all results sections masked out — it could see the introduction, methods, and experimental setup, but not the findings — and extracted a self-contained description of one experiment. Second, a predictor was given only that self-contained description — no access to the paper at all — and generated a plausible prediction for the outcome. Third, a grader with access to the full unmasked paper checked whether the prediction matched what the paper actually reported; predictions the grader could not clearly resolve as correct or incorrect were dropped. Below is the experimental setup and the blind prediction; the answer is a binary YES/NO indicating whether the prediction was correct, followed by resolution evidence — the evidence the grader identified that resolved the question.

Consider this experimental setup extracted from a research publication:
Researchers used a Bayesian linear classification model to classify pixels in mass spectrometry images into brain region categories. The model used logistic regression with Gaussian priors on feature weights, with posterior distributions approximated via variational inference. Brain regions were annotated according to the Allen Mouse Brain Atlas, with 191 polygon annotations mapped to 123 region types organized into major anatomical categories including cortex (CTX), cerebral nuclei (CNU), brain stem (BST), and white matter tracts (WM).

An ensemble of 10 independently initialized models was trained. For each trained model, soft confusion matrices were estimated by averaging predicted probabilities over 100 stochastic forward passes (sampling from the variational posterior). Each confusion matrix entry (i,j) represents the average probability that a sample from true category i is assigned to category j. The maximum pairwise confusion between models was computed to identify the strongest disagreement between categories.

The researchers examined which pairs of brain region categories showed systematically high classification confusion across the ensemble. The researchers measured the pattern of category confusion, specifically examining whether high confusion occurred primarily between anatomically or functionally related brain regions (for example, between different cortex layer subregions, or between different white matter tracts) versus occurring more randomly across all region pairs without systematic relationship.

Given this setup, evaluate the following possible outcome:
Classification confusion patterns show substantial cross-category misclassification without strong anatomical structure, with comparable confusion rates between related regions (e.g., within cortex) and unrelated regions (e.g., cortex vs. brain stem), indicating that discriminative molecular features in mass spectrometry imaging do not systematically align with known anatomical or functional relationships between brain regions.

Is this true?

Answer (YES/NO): NO